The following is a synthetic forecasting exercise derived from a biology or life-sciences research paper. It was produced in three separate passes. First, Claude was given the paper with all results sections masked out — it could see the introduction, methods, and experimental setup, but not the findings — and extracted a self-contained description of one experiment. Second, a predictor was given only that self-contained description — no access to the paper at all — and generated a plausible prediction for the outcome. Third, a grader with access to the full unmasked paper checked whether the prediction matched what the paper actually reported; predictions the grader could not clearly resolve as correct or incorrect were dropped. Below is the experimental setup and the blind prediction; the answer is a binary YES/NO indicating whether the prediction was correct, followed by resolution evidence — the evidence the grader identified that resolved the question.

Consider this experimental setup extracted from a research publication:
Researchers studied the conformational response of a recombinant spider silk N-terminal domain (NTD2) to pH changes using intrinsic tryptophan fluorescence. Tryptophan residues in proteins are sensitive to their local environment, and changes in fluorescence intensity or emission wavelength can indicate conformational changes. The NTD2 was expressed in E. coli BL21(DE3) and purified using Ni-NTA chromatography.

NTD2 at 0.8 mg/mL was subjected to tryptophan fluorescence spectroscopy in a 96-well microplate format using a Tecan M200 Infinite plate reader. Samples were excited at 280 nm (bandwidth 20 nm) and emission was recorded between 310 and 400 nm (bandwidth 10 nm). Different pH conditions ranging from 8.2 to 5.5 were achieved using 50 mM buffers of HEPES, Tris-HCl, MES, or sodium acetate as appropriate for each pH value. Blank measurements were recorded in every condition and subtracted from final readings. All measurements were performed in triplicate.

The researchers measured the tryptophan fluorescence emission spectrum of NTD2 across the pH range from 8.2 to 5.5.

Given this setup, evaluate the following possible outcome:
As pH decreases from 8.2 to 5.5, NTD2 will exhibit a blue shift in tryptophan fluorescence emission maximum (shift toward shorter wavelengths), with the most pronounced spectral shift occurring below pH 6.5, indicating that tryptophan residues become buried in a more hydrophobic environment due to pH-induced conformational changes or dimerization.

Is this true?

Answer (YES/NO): NO